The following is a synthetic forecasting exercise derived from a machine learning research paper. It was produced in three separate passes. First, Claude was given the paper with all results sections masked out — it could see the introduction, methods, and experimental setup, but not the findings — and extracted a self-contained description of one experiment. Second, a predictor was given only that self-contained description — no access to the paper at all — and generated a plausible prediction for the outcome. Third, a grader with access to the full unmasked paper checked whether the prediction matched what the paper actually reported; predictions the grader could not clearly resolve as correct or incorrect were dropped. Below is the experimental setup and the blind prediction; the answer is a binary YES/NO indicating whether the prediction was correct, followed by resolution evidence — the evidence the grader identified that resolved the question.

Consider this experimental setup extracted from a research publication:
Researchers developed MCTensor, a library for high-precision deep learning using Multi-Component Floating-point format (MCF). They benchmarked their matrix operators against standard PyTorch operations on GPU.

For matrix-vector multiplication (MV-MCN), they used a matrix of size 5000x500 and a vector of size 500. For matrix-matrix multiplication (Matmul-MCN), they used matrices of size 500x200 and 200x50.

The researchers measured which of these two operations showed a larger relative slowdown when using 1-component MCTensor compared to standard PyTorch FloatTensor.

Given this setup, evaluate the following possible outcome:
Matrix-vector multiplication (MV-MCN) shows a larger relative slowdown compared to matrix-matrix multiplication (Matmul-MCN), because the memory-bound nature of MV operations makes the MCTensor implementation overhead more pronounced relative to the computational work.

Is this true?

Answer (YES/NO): NO